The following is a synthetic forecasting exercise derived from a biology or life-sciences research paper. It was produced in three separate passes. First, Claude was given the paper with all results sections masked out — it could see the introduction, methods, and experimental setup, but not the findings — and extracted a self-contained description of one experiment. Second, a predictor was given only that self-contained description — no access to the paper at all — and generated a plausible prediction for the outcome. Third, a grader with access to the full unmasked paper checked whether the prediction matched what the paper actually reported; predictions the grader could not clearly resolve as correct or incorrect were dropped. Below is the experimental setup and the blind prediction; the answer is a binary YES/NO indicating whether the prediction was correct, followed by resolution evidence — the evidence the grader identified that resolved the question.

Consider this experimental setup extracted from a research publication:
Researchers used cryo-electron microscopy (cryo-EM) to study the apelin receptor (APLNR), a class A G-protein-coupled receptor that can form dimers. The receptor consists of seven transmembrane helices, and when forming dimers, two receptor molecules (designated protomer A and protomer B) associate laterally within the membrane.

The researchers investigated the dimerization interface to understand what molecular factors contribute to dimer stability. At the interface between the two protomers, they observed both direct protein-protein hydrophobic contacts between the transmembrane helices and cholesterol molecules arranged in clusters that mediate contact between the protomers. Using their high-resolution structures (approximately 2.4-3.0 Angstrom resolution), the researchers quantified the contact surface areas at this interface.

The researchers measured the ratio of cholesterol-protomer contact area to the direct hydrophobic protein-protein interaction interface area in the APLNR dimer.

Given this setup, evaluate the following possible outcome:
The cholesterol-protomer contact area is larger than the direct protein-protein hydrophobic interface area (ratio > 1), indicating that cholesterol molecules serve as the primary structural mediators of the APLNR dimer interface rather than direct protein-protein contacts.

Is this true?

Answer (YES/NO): YES